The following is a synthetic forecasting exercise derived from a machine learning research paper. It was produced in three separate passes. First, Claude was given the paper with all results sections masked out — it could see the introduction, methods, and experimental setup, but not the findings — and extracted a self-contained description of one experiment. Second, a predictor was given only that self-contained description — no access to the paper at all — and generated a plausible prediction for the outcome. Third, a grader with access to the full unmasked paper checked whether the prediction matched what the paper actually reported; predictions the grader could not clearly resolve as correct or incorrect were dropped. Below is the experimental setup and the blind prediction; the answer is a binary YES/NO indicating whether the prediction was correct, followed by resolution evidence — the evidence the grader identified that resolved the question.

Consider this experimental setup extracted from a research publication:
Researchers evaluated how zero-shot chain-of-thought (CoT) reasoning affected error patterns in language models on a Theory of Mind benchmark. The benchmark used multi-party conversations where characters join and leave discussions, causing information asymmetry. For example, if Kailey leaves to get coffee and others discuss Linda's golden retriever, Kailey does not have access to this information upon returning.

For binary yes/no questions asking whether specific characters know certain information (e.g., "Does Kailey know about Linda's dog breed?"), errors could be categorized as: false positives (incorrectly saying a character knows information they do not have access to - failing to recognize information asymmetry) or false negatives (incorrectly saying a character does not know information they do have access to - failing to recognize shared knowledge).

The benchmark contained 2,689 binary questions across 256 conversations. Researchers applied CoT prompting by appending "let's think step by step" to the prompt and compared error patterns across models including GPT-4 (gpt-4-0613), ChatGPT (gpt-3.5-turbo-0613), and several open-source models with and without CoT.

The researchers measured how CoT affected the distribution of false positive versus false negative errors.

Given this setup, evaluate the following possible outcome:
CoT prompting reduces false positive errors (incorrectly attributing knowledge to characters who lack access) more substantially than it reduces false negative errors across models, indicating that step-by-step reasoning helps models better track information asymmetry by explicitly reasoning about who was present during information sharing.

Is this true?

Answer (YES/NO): YES